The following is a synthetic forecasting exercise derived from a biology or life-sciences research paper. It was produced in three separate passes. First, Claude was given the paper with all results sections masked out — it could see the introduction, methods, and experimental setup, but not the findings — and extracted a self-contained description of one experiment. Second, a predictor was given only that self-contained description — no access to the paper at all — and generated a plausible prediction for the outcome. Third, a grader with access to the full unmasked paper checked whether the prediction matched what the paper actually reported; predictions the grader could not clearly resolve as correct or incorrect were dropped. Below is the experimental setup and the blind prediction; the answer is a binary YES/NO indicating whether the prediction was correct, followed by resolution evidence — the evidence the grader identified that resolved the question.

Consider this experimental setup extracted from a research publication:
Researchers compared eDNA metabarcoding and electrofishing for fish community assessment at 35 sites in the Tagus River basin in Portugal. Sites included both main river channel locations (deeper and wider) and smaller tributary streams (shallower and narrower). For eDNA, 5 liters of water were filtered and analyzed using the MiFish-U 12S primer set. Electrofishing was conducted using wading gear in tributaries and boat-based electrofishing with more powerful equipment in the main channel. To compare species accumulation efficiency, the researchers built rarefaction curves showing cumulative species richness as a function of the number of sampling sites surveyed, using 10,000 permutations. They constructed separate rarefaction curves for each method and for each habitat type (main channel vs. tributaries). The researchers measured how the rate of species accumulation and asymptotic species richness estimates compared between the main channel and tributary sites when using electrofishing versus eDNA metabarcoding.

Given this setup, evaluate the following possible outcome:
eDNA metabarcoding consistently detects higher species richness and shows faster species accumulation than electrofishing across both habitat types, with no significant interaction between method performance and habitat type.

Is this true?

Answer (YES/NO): NO